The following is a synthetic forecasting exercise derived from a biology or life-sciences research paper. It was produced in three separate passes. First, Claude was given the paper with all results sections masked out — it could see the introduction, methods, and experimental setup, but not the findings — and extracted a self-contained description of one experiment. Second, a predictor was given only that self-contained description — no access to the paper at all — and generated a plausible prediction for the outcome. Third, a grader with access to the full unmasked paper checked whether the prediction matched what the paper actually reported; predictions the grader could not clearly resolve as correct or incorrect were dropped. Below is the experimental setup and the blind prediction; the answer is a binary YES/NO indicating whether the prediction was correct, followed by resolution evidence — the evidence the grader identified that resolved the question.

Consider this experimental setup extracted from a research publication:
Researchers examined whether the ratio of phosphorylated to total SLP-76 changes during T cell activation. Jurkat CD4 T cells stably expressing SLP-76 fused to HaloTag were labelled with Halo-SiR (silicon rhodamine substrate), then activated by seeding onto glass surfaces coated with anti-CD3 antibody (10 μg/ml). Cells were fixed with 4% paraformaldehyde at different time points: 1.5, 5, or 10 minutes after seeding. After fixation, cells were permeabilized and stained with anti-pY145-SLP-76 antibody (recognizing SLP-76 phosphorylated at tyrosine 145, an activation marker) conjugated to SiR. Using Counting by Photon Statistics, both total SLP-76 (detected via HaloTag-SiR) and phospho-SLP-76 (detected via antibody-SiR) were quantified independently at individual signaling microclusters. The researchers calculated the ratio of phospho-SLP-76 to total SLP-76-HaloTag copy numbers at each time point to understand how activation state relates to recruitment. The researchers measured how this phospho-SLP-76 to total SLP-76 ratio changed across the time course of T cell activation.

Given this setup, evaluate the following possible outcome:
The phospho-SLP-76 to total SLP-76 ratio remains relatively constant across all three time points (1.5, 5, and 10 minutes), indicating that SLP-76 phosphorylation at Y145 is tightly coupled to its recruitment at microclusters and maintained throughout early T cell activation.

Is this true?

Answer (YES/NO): NO